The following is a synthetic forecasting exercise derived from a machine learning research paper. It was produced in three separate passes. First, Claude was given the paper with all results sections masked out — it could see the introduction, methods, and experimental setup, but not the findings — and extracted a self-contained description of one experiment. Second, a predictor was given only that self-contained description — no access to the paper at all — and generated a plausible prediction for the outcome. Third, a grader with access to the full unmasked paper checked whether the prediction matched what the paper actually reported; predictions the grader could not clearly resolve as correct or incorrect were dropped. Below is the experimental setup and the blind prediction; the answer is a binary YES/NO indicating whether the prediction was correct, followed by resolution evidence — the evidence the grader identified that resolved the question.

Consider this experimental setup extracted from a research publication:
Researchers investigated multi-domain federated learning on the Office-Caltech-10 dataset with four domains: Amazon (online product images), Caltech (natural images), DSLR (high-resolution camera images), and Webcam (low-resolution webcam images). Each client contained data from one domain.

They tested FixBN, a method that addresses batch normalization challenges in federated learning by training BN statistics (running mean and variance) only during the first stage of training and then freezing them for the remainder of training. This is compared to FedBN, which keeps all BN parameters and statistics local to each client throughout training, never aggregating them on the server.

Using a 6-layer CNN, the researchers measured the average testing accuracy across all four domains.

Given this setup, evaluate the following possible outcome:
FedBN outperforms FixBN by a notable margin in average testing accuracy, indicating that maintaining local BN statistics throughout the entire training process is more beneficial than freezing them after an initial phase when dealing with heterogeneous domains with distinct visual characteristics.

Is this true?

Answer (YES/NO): YES